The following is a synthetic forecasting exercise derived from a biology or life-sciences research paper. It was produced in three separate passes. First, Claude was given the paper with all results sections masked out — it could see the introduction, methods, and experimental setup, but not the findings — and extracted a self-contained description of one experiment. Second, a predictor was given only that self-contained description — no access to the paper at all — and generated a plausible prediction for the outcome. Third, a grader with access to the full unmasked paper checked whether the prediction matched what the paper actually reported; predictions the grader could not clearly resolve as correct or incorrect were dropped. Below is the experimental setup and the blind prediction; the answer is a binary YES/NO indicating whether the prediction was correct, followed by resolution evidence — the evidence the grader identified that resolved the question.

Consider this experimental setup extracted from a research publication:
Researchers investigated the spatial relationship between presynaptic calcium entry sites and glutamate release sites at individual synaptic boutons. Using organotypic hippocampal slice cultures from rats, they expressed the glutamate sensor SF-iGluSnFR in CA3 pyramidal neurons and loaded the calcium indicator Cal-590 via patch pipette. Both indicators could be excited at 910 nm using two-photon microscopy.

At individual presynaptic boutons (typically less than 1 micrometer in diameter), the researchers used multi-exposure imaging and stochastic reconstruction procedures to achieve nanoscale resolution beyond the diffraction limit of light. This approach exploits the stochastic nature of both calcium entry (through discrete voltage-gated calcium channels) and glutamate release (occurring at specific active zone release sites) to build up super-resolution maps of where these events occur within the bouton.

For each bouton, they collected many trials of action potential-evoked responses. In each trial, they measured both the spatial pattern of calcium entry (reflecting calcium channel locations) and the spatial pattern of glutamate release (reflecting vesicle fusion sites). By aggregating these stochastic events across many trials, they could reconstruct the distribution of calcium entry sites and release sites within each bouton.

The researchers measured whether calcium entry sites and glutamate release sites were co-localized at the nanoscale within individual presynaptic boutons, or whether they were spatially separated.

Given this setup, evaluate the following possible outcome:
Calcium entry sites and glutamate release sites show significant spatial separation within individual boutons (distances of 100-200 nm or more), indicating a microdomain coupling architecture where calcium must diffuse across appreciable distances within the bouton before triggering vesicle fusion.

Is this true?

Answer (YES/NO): NO